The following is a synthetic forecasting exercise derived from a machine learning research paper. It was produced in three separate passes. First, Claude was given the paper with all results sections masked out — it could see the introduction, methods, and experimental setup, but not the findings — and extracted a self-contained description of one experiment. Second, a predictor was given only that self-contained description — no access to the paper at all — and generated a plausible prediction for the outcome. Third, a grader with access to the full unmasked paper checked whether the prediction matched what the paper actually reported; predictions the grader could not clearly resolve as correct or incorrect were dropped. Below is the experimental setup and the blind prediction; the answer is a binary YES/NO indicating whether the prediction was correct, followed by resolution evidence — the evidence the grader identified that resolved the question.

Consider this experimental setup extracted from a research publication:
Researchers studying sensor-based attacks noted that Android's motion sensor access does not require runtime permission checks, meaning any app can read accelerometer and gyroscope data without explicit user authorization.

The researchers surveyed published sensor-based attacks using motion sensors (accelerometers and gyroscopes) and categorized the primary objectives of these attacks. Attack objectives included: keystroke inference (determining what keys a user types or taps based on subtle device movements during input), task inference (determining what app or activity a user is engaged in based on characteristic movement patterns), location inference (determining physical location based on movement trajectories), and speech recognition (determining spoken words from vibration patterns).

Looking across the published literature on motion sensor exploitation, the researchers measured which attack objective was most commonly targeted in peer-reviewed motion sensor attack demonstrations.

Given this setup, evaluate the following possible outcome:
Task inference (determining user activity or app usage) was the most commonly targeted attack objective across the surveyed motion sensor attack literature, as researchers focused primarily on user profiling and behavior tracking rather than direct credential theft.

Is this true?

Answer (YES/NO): NO